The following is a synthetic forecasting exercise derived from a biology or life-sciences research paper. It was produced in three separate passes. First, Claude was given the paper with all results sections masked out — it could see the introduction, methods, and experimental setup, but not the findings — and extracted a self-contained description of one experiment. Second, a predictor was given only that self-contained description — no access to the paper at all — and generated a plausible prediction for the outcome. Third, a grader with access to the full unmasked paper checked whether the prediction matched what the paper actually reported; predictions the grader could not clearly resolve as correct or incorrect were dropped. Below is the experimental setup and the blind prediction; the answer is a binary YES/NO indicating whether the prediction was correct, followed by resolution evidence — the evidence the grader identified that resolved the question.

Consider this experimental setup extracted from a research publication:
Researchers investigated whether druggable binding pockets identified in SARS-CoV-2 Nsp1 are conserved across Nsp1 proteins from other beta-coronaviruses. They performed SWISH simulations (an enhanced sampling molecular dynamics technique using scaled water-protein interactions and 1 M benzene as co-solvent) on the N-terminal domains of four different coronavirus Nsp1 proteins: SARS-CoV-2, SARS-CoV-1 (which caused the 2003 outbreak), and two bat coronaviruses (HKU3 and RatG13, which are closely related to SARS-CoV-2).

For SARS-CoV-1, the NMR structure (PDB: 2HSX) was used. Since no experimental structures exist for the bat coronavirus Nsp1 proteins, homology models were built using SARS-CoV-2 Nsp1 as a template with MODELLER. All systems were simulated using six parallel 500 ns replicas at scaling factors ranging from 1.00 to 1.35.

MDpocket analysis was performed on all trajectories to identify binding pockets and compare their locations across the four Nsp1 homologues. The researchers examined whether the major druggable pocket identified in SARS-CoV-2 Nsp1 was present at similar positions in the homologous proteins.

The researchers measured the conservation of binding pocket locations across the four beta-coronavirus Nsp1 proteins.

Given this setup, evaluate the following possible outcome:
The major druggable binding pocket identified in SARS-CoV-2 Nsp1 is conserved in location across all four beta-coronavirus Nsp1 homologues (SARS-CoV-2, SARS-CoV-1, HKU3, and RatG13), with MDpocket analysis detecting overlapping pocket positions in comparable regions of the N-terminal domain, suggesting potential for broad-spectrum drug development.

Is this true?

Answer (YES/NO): YES